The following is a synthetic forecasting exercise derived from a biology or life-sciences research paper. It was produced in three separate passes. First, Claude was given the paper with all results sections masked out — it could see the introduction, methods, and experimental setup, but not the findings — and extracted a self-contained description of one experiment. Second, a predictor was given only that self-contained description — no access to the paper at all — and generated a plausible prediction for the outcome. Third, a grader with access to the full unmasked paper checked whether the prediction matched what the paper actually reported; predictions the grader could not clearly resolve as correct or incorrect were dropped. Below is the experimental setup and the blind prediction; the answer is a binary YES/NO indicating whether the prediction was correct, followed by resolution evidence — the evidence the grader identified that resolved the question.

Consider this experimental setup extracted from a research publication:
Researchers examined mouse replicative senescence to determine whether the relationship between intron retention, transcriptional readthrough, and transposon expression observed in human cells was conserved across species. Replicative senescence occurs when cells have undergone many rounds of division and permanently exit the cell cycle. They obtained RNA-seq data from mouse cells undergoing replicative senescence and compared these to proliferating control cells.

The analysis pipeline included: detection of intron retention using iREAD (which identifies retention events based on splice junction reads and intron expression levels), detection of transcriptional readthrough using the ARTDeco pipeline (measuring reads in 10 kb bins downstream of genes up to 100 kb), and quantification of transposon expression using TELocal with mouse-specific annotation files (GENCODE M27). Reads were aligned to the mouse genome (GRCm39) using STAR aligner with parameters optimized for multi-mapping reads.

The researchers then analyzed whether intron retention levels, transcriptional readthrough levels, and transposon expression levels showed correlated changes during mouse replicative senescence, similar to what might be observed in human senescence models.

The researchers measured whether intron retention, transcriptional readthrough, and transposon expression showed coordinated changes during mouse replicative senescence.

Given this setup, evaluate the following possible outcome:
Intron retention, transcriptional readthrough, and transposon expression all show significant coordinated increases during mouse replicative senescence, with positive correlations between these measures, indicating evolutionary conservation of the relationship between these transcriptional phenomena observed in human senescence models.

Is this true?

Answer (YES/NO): NO